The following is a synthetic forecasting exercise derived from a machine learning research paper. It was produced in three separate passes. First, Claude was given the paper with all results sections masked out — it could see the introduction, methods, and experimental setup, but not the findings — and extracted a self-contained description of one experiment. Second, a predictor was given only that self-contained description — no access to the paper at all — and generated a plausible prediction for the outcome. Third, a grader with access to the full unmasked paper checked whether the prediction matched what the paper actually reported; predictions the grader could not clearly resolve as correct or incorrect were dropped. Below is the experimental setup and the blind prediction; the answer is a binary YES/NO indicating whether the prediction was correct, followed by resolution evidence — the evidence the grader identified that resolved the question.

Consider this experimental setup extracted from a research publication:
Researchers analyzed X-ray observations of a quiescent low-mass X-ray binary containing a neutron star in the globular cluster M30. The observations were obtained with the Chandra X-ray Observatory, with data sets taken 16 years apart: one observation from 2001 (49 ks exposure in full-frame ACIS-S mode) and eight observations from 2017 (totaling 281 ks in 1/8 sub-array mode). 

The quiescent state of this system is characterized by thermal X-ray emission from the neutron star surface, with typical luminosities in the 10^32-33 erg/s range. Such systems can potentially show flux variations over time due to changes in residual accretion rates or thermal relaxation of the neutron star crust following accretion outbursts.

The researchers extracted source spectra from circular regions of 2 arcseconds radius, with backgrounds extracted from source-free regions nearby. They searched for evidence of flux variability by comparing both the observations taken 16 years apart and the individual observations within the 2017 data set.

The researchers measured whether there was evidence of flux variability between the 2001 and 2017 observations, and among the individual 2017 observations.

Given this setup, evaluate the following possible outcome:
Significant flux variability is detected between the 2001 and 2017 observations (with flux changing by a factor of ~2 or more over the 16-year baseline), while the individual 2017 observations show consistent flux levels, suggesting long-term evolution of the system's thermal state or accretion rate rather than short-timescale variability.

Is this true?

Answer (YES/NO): NO